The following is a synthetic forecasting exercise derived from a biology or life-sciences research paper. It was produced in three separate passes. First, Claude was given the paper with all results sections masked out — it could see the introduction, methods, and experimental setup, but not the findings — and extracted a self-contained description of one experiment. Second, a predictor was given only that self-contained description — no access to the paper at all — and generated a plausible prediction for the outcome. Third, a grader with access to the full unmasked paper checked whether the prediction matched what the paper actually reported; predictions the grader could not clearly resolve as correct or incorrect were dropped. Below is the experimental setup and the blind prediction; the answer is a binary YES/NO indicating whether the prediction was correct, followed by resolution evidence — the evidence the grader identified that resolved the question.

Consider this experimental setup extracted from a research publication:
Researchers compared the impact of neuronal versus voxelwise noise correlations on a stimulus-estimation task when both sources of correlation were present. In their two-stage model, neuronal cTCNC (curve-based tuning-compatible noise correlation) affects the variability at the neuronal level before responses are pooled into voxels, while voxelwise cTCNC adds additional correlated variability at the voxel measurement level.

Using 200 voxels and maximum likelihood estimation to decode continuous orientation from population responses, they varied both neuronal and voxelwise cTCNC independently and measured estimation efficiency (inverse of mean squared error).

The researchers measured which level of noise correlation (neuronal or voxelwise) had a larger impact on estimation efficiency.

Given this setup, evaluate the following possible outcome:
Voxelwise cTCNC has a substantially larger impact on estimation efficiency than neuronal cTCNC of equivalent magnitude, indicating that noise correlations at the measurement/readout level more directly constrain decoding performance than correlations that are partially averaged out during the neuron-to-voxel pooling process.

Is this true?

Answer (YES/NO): NO